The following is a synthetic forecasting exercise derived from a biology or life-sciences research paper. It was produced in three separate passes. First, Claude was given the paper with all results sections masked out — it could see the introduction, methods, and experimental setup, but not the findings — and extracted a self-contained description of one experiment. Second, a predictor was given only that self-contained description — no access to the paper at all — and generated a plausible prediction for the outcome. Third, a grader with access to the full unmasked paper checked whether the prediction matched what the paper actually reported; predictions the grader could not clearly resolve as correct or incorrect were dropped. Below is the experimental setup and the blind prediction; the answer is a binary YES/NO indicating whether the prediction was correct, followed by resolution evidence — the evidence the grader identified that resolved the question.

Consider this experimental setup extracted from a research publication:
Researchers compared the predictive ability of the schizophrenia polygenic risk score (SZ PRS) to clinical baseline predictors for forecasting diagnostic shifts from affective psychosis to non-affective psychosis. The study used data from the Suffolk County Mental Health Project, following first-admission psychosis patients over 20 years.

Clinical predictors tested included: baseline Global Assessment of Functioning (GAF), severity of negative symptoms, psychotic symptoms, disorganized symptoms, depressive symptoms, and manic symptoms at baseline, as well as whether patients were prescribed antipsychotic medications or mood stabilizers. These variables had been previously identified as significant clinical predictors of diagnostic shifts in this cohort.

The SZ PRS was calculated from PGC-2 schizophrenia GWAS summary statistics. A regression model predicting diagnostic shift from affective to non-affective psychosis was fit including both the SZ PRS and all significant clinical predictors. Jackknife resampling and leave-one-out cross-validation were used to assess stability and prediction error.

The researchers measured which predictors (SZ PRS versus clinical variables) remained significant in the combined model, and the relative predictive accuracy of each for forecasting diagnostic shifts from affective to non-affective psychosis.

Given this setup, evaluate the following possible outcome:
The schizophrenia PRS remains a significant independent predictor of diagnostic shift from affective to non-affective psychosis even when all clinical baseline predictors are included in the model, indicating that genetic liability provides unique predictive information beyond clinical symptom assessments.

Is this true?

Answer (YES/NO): YES